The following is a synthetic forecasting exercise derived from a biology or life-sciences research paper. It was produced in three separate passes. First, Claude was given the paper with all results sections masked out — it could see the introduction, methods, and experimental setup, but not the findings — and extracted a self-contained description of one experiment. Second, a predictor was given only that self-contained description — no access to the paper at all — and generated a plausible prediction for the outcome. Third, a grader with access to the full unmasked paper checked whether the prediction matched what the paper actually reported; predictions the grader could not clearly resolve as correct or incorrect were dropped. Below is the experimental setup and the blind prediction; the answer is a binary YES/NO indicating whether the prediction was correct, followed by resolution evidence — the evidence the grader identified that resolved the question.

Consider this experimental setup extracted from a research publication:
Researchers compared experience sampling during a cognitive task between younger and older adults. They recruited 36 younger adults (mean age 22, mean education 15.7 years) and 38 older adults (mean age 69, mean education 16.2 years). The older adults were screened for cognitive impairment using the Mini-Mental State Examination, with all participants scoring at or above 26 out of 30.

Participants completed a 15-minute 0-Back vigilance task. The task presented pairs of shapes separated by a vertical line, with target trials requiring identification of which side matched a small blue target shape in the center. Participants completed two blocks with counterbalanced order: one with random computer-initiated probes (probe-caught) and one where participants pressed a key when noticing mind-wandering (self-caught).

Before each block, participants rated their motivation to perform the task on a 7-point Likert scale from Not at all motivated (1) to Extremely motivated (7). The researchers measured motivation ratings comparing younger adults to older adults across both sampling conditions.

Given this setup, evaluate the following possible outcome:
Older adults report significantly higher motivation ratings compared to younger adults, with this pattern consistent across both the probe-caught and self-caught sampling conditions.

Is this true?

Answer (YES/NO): YES